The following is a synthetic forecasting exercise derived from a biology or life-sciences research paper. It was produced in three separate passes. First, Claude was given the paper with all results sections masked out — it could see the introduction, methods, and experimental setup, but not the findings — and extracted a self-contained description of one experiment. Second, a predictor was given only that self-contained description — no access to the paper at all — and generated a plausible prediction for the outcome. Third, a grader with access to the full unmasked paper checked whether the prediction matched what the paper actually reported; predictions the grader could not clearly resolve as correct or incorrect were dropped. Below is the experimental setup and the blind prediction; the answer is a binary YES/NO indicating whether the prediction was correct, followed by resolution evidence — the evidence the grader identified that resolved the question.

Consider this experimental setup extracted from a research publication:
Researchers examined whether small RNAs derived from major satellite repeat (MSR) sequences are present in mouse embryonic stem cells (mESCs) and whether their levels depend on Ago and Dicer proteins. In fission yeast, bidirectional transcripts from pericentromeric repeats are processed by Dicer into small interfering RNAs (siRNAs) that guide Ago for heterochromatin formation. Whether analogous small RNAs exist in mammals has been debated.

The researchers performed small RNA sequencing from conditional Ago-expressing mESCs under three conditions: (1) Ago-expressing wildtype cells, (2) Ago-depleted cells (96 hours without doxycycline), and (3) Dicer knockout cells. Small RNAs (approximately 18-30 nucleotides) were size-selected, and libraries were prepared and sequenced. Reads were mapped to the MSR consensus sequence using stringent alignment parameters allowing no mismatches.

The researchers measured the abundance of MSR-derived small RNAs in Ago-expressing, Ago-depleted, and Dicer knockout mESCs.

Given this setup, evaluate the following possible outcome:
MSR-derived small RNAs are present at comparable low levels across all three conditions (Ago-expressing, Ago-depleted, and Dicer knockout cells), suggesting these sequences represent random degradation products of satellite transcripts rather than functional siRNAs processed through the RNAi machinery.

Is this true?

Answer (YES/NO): NO